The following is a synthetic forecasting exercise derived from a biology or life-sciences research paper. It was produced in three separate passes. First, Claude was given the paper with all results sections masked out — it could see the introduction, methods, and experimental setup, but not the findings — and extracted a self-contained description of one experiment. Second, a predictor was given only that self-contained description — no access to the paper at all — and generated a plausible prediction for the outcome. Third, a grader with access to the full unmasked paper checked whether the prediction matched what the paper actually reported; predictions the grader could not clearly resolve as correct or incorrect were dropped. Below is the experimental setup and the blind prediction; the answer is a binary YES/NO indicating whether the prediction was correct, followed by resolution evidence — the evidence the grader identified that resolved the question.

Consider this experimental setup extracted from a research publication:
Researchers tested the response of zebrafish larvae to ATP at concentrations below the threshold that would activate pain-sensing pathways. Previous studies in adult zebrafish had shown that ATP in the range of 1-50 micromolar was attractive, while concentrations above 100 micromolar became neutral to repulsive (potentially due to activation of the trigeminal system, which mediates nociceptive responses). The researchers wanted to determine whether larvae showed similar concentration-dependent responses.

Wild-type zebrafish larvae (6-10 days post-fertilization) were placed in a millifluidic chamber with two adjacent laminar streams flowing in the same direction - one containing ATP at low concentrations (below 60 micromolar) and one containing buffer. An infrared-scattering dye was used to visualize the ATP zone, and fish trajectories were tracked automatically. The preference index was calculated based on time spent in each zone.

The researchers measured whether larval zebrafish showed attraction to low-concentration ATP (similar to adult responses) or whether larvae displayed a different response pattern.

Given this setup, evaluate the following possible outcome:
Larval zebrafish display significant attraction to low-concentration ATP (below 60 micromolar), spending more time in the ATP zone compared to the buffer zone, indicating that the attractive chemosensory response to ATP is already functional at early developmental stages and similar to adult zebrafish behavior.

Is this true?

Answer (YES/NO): NO